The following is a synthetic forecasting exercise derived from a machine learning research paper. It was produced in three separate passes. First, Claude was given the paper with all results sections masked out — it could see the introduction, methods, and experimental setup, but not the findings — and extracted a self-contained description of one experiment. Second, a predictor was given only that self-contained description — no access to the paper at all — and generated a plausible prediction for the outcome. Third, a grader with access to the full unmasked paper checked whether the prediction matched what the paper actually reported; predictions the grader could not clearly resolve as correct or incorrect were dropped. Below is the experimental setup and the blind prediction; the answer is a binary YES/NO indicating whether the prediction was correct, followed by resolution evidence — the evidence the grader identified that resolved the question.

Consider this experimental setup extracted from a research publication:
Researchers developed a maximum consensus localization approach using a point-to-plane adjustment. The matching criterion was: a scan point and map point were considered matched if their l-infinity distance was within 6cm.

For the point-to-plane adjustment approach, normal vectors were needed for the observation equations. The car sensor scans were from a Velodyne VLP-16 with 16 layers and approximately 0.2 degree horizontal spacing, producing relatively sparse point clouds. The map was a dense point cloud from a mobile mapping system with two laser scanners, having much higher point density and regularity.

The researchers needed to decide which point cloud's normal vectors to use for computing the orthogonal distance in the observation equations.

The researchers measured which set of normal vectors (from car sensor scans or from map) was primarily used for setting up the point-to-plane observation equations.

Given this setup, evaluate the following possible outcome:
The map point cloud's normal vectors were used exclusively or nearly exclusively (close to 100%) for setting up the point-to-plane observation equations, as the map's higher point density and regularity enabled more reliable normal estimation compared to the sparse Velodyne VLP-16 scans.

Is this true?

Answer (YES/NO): YES